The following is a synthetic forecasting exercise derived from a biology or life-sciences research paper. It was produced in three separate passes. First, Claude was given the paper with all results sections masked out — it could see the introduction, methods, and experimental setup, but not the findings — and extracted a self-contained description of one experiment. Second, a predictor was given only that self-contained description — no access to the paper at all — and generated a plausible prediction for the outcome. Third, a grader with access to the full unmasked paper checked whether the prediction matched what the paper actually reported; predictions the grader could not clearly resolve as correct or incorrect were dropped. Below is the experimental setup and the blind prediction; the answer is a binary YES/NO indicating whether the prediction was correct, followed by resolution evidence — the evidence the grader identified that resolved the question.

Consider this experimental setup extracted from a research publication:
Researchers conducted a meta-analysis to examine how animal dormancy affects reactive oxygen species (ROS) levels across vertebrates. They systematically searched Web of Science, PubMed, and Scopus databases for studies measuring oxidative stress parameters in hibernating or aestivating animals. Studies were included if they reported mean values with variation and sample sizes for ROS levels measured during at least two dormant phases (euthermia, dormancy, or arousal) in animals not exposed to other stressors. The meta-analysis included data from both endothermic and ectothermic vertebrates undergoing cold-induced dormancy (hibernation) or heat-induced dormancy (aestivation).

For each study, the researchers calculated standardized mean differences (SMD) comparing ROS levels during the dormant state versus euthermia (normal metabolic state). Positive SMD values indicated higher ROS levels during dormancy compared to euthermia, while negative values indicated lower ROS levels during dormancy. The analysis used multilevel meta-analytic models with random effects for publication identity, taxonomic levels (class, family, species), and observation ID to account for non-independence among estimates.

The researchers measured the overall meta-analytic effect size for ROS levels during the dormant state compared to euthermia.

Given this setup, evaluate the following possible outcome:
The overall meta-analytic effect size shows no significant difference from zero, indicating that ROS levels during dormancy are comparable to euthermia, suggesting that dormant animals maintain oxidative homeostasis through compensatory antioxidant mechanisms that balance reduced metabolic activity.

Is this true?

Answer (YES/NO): YES